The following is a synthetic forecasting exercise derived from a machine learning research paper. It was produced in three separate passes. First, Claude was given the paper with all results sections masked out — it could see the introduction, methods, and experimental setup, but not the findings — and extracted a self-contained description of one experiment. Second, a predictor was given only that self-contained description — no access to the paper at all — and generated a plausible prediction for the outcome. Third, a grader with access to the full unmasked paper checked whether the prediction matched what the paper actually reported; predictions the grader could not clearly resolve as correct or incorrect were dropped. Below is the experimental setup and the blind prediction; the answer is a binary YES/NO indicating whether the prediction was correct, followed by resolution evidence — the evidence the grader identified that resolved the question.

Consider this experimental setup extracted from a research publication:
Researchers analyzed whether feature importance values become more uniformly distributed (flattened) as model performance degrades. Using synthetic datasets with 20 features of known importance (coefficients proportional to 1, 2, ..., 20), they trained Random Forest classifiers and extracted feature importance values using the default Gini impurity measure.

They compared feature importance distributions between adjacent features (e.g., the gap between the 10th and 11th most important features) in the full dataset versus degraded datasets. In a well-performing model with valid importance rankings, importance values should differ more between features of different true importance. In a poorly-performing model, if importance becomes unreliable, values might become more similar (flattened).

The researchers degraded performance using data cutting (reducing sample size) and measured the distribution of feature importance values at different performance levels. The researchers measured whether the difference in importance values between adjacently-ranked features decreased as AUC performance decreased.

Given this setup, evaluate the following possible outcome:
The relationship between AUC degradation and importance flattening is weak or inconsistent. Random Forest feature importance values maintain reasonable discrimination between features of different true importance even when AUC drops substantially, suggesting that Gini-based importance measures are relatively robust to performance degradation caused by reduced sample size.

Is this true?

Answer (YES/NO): NO